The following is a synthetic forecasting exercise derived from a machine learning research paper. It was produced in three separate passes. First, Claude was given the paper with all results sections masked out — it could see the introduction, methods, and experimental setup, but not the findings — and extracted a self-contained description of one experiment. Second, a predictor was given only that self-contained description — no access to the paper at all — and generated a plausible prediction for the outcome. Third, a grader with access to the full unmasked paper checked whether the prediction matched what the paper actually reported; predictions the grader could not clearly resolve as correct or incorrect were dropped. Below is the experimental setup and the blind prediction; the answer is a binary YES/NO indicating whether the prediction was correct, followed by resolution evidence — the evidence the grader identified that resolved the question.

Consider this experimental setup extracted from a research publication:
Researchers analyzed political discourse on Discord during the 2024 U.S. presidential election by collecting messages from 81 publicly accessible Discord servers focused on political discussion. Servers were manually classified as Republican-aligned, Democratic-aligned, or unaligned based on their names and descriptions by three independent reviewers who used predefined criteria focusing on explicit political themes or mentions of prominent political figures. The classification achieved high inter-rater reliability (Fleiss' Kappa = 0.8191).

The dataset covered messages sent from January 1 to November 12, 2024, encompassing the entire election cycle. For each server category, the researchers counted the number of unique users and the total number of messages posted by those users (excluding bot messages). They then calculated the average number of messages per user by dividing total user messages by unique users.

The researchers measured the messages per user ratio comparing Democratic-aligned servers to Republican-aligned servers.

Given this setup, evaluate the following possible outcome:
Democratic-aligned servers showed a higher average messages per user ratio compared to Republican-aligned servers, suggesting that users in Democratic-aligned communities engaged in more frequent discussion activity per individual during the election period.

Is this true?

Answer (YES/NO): NO